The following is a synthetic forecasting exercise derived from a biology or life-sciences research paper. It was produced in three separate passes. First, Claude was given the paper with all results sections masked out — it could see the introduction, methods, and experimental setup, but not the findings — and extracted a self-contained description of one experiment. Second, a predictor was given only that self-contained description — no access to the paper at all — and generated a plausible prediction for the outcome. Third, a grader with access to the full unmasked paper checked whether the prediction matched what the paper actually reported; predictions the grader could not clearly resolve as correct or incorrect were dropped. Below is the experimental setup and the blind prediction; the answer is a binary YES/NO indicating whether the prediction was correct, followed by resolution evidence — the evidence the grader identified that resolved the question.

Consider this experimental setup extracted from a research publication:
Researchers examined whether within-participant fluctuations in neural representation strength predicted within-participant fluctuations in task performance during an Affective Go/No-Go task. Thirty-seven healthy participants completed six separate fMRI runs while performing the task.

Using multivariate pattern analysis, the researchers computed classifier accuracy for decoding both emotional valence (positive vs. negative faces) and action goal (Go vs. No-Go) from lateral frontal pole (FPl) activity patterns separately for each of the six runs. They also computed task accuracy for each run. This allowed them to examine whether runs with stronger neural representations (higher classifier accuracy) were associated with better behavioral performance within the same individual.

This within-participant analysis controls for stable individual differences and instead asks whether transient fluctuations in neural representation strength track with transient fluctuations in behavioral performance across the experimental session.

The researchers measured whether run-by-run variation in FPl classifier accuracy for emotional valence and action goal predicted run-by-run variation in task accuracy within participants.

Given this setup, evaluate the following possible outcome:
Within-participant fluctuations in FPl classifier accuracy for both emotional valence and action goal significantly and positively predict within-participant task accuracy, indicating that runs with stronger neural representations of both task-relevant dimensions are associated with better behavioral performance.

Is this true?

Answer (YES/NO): NO